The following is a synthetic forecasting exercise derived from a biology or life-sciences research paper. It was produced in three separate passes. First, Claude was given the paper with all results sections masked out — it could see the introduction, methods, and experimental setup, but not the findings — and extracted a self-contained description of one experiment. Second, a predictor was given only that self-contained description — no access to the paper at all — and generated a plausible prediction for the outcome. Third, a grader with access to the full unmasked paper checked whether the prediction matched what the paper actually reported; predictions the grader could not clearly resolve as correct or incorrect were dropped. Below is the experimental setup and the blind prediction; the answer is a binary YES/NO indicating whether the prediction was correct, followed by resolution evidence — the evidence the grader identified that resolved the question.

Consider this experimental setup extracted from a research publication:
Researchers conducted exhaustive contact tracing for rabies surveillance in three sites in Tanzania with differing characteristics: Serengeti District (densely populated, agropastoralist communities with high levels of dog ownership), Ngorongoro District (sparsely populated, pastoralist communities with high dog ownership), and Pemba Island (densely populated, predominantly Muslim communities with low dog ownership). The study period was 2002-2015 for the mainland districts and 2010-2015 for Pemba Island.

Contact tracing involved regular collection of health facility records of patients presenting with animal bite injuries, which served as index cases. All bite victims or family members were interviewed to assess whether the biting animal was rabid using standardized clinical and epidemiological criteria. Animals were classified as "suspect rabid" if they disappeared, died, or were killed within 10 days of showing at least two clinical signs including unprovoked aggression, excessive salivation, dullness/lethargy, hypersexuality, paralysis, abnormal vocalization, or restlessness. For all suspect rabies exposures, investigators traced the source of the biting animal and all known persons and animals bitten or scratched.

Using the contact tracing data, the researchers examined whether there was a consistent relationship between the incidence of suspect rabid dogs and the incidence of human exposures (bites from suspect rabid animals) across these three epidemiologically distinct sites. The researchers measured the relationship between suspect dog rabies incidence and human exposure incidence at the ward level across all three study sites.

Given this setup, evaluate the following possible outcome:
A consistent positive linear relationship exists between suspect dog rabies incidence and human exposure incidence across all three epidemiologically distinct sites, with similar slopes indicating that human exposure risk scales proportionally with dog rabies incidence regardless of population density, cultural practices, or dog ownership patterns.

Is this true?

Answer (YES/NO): NO